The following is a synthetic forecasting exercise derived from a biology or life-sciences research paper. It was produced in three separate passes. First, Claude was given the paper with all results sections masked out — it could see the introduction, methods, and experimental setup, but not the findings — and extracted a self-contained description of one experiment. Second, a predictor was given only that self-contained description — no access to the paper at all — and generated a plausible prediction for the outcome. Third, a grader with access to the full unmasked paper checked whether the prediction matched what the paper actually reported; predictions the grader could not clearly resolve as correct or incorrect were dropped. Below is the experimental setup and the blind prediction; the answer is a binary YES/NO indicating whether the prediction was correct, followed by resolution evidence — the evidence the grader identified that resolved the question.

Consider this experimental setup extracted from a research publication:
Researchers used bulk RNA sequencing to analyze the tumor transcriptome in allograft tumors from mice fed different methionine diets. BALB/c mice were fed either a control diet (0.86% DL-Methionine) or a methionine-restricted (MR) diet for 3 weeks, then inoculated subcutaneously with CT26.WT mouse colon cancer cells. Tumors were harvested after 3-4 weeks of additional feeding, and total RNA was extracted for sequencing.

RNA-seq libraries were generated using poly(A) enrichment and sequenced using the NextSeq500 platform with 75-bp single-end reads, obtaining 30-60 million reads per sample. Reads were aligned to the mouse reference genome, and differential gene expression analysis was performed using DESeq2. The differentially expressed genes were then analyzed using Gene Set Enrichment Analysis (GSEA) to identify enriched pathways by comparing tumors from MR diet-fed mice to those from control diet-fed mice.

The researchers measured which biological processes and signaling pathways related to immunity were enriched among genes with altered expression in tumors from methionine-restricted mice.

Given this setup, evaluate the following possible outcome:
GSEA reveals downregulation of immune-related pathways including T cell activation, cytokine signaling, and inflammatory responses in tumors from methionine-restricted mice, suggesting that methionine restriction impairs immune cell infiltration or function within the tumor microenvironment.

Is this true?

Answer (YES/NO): YES